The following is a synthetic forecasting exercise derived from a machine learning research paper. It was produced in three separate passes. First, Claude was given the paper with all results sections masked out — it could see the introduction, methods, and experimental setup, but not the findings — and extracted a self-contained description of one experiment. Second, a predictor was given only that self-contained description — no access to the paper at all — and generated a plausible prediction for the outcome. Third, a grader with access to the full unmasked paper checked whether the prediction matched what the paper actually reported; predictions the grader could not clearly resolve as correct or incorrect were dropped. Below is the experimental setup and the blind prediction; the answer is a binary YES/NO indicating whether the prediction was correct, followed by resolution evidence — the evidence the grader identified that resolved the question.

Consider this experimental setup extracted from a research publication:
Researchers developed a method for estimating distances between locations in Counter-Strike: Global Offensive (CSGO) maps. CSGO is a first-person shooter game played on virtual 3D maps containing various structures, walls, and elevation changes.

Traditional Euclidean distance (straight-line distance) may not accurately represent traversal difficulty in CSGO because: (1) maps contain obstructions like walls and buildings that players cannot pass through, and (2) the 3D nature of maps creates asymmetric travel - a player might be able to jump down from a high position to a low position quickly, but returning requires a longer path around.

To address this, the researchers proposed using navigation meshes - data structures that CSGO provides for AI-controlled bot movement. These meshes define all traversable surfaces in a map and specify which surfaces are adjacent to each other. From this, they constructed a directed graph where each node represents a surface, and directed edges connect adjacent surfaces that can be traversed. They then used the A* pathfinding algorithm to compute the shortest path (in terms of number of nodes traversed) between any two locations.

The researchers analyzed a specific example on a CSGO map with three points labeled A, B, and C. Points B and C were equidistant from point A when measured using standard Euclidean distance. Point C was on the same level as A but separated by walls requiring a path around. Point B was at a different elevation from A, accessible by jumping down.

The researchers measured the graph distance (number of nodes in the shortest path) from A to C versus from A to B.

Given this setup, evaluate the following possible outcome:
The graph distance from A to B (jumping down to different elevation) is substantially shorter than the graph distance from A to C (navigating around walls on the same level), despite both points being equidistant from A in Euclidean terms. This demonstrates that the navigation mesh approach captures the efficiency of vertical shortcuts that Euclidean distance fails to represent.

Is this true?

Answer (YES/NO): NO